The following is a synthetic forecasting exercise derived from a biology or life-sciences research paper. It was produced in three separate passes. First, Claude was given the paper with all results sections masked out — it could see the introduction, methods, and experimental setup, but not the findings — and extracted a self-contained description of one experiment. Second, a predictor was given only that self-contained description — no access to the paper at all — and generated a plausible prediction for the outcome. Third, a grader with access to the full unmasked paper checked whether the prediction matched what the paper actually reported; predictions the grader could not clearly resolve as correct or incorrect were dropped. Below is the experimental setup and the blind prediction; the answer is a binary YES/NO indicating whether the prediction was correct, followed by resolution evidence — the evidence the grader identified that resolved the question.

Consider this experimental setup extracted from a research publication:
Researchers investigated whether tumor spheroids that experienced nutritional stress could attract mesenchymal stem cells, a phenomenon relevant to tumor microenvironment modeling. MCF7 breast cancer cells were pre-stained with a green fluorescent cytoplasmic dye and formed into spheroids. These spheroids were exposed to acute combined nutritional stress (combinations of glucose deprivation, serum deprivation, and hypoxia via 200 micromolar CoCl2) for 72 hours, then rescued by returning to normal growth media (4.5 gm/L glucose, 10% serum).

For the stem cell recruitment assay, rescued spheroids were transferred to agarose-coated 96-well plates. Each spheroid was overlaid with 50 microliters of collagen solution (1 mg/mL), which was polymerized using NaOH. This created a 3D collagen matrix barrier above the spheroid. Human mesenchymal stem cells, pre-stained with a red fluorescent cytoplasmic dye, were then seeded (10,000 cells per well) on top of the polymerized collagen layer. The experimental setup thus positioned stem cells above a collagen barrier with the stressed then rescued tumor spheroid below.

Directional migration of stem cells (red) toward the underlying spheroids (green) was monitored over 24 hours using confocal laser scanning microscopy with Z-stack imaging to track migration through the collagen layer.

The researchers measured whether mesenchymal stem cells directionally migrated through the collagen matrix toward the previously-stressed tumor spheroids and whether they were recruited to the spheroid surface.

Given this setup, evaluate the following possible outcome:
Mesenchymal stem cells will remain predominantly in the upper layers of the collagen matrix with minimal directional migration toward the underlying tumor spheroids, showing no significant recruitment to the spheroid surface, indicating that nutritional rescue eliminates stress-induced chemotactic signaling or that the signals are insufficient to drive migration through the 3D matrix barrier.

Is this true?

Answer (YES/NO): NO